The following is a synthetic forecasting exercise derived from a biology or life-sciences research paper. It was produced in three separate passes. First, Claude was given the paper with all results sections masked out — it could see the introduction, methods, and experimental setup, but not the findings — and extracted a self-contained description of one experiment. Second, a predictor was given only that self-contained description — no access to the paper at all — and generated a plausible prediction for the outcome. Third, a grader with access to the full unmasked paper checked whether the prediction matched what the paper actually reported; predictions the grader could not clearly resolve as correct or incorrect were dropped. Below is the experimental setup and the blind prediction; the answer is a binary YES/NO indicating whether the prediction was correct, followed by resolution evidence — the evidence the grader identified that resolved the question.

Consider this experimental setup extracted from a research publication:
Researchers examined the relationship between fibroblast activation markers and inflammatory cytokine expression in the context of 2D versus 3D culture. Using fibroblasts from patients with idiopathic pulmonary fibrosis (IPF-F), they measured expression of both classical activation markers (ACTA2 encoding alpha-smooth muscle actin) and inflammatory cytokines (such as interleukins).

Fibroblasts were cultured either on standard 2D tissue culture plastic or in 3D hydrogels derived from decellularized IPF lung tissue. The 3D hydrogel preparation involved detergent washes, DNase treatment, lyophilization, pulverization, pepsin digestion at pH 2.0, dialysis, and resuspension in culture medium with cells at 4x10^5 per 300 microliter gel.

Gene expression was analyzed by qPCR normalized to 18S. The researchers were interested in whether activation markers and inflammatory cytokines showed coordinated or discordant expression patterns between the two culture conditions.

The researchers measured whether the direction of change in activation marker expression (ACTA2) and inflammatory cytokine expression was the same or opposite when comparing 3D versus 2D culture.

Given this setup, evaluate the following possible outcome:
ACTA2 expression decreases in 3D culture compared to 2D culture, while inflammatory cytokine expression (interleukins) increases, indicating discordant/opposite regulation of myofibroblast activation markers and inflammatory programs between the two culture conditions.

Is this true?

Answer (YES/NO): YES